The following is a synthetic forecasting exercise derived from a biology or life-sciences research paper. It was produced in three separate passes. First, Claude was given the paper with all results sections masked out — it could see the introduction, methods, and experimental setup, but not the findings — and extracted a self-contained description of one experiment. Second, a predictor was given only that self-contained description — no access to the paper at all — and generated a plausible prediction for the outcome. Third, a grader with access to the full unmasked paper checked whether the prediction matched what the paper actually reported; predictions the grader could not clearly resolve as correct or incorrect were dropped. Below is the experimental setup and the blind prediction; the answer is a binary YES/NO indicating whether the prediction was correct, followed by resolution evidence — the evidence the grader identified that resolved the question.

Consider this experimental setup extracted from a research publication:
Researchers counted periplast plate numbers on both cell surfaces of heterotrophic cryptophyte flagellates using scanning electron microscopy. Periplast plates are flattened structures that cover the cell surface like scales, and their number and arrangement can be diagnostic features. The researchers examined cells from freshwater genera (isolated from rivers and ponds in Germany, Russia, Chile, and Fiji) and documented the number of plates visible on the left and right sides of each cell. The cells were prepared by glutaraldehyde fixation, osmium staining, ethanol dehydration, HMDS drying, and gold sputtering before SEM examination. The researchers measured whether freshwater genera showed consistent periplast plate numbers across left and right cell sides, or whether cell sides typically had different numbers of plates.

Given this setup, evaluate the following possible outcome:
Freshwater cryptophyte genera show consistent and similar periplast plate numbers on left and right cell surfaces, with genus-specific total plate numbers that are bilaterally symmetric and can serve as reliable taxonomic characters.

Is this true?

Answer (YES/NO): NO